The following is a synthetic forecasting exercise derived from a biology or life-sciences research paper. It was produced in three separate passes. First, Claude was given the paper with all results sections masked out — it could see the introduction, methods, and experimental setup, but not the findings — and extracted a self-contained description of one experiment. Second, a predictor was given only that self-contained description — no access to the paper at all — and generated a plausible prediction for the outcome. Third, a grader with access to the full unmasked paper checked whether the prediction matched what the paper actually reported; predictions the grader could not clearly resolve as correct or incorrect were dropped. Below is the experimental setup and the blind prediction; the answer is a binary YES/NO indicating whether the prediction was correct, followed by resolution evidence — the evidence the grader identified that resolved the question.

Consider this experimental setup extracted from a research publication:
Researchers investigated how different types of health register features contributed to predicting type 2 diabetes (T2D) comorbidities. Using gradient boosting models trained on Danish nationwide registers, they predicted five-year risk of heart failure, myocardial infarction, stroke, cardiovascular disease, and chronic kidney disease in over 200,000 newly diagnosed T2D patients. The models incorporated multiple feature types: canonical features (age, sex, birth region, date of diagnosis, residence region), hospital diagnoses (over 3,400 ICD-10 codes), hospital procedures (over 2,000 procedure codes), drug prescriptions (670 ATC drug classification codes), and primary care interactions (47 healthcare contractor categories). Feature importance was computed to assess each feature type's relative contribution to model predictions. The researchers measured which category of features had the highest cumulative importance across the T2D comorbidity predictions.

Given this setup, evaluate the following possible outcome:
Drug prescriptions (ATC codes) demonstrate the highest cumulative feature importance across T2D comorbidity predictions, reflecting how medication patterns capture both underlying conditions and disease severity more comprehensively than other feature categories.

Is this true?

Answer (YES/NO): YES